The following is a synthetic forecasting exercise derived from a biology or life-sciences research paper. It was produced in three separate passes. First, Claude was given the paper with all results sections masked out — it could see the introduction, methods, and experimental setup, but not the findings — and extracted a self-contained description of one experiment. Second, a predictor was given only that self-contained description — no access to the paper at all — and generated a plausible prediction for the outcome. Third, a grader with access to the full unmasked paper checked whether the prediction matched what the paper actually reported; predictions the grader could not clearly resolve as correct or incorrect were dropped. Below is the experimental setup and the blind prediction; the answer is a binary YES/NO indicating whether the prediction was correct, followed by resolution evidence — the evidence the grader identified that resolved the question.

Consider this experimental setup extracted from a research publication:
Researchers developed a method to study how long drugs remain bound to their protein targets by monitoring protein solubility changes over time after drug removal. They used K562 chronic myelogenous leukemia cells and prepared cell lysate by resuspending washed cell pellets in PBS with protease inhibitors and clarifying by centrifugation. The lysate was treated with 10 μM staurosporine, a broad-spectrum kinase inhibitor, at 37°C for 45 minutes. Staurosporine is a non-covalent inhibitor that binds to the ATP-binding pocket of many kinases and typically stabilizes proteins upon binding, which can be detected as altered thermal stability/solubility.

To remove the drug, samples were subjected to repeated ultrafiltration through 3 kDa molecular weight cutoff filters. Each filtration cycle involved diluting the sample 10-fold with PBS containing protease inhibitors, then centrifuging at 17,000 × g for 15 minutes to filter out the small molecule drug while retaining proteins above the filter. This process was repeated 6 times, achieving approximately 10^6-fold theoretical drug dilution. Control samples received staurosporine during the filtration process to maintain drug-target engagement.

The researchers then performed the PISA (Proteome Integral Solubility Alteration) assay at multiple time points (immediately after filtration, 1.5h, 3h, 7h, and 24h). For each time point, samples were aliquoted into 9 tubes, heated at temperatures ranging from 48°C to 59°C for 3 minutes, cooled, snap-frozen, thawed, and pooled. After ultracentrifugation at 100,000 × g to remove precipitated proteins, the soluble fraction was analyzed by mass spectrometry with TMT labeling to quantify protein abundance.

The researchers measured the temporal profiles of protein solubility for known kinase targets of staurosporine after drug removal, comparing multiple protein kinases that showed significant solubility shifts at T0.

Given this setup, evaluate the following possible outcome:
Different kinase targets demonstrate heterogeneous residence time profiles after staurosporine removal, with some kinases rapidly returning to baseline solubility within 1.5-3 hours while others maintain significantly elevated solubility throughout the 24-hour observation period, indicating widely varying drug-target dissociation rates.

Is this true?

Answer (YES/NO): YES